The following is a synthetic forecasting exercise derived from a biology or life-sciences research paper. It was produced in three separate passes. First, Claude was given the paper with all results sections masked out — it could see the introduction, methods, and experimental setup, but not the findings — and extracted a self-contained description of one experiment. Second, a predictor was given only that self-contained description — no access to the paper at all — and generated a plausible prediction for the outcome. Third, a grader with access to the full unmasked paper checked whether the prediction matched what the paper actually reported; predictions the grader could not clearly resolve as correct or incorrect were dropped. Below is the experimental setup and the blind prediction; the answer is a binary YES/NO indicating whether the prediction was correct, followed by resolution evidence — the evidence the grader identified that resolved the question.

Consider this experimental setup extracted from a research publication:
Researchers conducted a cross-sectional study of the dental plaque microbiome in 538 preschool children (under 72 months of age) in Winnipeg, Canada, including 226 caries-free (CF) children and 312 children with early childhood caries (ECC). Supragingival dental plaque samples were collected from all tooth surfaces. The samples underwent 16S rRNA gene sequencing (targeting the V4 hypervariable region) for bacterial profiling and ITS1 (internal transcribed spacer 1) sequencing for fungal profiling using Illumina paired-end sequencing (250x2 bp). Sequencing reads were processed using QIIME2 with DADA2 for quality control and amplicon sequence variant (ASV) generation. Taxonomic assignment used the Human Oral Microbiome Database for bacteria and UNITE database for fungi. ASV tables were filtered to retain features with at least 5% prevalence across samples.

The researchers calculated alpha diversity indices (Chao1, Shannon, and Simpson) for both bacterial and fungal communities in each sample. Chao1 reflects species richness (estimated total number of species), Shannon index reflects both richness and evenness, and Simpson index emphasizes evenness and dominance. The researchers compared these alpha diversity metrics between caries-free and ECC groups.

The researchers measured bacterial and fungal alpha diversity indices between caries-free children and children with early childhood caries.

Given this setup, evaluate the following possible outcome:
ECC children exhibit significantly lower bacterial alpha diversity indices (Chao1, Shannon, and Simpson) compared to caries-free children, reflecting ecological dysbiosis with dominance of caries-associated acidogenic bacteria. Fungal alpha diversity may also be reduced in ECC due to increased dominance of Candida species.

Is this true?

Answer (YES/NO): NO